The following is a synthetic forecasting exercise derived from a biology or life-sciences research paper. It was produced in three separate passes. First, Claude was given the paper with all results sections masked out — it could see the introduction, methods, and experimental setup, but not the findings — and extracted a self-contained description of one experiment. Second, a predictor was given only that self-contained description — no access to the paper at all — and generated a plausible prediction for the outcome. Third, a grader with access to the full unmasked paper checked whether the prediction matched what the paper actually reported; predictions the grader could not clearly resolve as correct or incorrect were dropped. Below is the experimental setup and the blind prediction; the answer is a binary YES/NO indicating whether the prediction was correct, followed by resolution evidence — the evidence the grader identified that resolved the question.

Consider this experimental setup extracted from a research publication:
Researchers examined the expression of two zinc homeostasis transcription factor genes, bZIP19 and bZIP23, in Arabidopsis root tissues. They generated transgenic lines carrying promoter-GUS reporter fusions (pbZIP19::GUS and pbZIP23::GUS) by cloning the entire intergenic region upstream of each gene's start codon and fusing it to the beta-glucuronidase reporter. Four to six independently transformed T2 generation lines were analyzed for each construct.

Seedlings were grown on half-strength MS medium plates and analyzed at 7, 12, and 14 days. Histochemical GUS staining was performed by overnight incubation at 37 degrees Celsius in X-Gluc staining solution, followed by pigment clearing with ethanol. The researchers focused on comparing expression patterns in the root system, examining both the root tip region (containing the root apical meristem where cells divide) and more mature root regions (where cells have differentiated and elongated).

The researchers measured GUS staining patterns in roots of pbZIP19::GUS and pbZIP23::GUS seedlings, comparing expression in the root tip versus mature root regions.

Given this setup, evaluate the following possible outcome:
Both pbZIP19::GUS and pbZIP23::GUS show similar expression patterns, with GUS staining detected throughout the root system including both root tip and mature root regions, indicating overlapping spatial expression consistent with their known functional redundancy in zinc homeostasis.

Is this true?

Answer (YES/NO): NO